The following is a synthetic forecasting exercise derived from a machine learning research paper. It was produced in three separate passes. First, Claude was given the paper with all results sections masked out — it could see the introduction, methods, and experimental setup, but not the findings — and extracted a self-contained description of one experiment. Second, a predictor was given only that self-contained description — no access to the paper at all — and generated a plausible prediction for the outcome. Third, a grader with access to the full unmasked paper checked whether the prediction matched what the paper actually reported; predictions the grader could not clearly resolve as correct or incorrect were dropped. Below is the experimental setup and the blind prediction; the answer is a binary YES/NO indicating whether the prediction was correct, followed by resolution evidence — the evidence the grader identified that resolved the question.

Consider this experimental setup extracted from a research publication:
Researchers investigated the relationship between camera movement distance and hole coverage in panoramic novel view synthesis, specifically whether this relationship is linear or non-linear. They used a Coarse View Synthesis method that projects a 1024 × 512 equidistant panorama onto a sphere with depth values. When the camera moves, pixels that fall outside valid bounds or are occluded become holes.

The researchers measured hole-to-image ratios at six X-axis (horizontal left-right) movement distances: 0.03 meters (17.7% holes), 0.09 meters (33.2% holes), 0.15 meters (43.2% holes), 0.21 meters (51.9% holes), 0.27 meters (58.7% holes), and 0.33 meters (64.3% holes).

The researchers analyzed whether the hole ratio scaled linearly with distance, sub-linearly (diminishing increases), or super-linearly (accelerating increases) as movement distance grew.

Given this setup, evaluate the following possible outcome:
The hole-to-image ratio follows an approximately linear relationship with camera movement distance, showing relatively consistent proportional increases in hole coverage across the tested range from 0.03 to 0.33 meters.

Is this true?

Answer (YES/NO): NO